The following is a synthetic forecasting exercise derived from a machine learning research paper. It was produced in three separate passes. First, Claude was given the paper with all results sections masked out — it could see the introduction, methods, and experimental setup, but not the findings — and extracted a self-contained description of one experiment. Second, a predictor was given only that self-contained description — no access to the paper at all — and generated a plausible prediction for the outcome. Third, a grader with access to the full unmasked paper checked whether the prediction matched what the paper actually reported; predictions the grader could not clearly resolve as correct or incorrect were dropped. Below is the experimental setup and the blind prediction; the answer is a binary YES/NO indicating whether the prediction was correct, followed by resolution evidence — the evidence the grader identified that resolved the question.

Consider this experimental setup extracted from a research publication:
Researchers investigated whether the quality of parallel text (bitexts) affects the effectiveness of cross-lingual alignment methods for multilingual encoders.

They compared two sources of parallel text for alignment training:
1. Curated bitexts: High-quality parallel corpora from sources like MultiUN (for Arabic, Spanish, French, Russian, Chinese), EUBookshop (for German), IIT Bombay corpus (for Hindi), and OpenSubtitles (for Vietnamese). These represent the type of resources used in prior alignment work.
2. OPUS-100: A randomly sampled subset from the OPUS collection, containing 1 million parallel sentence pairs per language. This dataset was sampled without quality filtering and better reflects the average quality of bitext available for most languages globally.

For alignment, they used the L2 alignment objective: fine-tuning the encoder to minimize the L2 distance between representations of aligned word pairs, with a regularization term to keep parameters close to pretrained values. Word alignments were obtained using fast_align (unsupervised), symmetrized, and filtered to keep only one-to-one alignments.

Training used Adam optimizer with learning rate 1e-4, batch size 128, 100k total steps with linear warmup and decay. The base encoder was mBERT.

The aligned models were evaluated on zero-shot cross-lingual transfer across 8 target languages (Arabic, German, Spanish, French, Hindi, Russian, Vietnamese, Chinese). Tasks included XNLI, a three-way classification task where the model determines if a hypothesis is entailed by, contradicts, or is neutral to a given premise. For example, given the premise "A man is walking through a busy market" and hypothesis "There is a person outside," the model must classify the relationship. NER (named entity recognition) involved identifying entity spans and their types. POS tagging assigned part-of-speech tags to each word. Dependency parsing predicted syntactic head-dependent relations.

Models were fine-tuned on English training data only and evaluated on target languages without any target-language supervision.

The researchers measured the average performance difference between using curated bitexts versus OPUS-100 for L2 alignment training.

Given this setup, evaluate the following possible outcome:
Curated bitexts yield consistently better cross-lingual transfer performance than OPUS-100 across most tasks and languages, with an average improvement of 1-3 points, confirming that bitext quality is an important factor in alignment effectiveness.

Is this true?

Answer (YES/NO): NO